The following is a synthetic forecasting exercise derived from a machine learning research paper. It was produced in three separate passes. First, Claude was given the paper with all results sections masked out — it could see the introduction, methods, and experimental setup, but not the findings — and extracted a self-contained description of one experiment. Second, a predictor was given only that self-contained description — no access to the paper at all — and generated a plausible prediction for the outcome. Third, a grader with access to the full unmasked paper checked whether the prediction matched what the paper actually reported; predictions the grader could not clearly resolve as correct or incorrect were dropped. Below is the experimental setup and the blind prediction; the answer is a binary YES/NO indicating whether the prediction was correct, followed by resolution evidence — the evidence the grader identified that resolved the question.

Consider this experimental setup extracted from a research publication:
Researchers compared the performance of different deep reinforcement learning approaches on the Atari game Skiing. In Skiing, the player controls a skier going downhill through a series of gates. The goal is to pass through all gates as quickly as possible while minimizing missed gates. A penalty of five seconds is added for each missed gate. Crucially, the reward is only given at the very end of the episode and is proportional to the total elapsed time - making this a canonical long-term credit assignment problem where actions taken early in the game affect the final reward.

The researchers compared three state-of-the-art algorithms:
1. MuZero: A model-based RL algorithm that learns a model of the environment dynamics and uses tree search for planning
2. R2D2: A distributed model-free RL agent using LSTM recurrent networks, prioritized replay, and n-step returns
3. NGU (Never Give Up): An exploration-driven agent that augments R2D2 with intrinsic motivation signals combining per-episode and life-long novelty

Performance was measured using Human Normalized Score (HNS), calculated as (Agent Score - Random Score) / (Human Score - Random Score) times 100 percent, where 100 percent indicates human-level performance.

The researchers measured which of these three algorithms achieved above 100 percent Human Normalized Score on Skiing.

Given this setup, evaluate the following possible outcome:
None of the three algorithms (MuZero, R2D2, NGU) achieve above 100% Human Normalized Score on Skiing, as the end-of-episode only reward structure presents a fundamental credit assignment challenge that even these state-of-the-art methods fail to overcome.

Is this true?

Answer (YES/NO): YES